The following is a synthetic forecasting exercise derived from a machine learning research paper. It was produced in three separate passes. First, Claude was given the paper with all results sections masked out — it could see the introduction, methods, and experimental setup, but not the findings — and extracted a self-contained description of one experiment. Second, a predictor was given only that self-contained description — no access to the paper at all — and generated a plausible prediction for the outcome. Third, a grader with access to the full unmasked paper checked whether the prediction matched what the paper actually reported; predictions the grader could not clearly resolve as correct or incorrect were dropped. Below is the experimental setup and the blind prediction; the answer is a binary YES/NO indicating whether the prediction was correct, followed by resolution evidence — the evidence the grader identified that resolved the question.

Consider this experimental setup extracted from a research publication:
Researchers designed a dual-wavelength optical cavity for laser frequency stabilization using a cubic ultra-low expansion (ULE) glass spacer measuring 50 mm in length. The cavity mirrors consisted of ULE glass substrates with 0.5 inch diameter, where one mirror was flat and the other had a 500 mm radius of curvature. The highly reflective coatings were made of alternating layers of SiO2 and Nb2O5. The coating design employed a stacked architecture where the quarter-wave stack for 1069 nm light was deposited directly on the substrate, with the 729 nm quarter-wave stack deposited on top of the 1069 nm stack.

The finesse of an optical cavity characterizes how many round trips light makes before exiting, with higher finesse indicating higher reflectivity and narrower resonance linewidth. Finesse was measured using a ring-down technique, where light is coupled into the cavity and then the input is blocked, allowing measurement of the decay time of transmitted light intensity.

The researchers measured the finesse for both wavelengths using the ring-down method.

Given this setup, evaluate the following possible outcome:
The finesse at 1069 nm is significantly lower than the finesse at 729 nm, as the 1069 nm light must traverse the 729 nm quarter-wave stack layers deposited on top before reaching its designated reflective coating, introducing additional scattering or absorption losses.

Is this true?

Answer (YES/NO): NO